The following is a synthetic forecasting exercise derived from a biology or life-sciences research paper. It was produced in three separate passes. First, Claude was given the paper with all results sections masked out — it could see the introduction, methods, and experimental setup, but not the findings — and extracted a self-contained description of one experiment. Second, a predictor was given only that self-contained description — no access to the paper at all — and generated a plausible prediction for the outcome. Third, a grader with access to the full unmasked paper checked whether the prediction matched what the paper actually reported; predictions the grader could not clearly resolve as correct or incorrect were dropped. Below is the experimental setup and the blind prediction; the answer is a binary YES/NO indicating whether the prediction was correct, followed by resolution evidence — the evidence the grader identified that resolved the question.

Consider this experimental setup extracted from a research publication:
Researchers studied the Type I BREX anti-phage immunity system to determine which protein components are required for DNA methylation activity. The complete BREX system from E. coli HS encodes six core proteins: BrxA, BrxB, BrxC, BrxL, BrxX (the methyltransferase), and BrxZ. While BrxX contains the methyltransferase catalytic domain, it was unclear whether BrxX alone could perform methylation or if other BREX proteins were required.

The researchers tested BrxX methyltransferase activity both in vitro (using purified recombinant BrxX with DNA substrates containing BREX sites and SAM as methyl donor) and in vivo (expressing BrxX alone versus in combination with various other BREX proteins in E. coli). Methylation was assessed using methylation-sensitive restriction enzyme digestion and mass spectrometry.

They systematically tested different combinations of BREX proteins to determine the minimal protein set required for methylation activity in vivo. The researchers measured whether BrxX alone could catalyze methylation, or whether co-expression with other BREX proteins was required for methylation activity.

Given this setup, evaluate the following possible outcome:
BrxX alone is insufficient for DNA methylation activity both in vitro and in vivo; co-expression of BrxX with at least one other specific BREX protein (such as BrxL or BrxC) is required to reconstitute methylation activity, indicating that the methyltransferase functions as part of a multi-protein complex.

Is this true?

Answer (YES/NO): NO